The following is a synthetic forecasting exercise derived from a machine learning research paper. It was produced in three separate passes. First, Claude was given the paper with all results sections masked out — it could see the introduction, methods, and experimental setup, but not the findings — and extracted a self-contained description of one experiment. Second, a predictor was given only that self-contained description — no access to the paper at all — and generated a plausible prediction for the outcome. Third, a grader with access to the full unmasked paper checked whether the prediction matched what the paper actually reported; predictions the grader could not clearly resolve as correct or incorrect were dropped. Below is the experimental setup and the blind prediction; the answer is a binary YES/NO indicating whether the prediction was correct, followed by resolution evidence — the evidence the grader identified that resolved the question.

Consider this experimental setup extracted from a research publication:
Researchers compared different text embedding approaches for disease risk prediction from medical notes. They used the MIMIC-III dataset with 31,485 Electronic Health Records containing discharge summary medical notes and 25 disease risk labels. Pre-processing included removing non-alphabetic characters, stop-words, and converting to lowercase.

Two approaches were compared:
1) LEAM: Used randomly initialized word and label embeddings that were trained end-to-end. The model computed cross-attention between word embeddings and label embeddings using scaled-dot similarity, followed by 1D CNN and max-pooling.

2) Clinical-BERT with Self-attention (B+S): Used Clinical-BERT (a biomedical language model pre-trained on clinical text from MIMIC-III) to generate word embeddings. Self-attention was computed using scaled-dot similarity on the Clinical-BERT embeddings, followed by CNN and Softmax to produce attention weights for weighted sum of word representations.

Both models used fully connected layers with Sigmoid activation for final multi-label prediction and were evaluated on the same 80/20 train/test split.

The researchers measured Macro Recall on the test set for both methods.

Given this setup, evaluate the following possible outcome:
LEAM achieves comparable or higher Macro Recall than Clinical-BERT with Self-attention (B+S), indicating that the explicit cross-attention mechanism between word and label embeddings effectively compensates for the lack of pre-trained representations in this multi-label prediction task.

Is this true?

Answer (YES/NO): NO